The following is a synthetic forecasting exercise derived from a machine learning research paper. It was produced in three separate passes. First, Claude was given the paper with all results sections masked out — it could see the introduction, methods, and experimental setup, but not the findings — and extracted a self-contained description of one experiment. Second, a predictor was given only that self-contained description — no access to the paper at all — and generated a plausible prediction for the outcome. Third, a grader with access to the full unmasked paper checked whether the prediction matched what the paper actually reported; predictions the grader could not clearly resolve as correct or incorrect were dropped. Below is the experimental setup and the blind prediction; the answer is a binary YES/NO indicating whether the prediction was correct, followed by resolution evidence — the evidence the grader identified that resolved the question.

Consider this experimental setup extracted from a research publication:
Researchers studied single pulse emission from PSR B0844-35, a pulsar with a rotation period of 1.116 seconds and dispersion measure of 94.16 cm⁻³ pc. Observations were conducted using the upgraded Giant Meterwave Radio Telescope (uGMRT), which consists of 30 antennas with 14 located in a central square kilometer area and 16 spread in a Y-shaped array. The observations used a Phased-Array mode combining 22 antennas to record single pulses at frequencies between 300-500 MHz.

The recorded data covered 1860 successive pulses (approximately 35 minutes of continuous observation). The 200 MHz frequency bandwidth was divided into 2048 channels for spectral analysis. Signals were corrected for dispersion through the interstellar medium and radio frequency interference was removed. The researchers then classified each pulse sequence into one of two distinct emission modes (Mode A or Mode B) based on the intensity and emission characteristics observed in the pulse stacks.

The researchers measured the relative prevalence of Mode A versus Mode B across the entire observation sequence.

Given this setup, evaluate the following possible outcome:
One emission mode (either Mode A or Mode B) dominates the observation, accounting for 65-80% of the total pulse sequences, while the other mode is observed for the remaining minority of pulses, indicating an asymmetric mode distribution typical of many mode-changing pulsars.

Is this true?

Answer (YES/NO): NO